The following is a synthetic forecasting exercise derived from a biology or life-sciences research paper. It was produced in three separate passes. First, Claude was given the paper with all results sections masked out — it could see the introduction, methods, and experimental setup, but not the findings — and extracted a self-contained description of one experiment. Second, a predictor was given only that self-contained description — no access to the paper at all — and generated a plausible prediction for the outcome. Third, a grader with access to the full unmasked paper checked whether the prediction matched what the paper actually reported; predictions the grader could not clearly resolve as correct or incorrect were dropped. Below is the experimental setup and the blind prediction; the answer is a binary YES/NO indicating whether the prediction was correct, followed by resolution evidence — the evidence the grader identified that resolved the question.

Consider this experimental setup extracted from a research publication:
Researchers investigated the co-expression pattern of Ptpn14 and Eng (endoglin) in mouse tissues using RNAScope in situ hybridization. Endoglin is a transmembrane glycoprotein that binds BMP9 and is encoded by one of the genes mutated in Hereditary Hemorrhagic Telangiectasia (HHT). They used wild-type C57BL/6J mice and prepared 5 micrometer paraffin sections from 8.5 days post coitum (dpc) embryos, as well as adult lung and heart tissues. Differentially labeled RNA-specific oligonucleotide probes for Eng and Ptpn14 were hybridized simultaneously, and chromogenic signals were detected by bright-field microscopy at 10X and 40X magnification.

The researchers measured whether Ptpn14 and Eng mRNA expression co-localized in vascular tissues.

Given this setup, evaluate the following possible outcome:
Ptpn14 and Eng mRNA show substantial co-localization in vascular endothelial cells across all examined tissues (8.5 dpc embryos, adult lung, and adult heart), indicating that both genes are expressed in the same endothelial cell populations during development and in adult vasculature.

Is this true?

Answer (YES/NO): YES